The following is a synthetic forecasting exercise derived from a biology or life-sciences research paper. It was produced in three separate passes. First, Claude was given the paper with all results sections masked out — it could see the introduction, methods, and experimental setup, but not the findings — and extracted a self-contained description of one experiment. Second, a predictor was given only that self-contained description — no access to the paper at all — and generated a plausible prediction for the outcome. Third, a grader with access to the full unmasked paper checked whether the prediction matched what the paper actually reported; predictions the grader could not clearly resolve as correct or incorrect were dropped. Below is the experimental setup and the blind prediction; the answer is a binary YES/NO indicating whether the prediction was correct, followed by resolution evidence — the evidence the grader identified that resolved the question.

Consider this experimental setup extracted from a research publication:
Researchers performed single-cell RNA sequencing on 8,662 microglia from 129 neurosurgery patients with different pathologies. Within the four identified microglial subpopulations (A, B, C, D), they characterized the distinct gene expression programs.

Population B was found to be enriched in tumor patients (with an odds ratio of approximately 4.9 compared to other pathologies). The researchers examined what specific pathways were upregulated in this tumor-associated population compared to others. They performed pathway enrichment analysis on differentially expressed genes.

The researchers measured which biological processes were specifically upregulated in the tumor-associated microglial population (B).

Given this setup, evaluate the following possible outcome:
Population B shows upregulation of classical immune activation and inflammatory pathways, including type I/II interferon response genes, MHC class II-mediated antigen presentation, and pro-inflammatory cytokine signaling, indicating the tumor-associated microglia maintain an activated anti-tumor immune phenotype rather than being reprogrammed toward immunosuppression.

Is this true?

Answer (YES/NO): NO